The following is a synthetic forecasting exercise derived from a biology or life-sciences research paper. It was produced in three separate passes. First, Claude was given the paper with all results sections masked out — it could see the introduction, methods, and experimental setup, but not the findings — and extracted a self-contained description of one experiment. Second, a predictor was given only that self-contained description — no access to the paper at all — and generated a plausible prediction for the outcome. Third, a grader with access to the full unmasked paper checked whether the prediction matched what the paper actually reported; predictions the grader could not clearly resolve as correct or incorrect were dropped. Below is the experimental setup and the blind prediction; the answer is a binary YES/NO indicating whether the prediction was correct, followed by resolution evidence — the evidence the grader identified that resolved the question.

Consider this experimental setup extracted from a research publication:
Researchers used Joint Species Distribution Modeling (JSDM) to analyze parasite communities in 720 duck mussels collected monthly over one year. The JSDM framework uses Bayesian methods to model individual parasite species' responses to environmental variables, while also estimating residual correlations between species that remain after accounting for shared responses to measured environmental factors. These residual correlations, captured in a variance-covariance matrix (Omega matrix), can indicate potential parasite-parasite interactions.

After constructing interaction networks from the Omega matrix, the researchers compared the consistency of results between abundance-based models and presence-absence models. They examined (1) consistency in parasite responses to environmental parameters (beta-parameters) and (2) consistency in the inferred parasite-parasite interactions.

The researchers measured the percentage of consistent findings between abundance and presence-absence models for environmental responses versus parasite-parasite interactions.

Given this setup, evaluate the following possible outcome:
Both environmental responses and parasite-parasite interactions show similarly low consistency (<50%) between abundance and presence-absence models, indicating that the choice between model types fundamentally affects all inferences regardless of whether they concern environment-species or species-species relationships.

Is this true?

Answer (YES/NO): NO